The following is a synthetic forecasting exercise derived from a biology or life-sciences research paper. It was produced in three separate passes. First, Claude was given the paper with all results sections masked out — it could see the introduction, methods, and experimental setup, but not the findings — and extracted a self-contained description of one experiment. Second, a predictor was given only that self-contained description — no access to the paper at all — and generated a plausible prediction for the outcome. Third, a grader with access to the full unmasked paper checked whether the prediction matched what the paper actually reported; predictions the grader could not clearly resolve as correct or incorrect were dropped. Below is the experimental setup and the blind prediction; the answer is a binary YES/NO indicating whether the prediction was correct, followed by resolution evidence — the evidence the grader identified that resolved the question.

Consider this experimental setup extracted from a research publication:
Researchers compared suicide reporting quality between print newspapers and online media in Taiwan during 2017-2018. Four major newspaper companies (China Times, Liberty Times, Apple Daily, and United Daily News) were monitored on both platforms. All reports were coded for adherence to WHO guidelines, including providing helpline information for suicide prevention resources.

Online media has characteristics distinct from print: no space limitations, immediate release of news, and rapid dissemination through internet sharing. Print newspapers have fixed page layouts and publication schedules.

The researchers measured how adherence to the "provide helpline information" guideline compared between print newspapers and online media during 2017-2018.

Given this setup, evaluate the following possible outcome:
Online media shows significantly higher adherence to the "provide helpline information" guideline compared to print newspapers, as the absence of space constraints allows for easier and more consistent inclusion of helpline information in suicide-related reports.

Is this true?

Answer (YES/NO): NO